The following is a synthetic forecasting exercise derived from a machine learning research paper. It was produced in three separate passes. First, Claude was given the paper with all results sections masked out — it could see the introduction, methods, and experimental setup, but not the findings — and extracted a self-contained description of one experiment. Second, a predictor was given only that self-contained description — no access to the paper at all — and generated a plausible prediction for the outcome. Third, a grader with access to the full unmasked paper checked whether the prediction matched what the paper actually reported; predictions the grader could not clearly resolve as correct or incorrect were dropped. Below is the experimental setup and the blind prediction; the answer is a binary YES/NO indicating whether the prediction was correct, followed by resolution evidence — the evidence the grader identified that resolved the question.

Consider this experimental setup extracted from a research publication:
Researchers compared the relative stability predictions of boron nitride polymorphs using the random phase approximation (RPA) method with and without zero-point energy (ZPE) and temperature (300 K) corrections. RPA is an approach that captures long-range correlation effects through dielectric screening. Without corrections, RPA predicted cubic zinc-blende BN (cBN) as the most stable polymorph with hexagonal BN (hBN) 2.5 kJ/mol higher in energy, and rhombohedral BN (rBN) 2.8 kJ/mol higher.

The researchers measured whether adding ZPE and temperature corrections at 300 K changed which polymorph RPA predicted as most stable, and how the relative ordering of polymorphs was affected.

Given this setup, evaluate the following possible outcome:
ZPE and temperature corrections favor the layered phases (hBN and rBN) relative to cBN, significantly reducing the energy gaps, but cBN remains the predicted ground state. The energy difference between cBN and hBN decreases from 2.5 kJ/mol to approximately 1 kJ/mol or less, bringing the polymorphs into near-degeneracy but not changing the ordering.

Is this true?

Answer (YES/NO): YES